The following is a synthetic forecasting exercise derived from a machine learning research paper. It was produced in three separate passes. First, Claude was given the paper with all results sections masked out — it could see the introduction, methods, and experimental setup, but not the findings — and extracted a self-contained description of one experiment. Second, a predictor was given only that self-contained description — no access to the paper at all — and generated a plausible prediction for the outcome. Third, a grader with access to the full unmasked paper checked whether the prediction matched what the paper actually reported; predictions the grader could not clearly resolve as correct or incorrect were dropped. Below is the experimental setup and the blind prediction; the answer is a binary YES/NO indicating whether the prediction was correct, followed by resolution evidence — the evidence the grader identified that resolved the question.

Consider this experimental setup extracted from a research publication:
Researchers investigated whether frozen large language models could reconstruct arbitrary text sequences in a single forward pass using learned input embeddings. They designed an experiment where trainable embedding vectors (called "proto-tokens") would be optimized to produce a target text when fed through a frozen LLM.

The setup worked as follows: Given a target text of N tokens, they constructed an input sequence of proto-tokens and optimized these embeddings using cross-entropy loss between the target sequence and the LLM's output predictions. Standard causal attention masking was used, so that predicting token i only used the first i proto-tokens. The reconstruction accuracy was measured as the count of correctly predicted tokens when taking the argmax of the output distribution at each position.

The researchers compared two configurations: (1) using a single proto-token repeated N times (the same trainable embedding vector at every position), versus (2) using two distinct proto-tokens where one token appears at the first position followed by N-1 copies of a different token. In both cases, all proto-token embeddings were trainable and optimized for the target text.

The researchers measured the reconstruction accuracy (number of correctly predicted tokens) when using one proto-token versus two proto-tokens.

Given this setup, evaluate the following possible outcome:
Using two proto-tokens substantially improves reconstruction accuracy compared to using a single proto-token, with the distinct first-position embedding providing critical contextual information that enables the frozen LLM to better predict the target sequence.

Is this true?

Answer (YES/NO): NO